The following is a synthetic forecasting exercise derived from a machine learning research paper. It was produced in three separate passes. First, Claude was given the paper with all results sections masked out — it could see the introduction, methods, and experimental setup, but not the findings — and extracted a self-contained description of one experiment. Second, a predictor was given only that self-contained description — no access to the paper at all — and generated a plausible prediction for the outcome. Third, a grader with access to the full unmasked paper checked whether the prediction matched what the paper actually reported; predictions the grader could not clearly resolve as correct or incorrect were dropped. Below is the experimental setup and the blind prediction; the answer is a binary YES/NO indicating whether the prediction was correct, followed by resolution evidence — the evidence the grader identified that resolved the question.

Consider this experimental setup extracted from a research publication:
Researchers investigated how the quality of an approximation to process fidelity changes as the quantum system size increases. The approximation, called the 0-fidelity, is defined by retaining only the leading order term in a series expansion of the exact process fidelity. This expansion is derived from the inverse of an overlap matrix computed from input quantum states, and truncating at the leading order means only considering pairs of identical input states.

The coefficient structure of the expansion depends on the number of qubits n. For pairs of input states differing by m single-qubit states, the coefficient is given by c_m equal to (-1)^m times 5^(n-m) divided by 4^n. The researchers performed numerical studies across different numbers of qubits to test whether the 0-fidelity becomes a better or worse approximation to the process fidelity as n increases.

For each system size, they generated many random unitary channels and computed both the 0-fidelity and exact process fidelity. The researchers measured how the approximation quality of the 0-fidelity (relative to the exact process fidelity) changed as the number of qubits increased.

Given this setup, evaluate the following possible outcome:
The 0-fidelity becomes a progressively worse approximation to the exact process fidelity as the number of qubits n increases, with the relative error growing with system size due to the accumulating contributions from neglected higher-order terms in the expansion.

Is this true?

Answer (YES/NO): NO